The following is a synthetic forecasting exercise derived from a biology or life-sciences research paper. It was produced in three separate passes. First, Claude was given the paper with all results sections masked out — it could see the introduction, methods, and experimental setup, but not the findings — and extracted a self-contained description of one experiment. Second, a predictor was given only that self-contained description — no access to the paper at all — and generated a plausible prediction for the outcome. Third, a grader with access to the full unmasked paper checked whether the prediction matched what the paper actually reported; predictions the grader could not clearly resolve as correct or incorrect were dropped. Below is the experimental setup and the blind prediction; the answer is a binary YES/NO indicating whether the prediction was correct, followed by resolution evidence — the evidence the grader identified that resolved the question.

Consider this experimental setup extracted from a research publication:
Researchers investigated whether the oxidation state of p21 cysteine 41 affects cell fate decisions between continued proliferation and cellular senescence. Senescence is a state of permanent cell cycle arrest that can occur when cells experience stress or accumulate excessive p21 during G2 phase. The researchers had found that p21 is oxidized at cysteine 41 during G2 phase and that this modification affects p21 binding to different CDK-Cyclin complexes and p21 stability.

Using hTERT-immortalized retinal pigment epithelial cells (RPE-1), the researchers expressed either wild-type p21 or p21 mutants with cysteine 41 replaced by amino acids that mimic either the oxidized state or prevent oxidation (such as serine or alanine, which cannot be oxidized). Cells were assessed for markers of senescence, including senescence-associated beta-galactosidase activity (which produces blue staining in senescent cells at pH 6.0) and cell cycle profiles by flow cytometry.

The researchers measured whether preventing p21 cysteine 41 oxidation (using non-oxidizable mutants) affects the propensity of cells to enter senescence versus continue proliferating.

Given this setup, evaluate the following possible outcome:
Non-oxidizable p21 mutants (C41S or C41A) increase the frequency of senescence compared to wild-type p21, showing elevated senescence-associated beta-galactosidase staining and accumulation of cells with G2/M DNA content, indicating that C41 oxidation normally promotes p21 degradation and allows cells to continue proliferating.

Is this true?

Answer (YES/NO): YES